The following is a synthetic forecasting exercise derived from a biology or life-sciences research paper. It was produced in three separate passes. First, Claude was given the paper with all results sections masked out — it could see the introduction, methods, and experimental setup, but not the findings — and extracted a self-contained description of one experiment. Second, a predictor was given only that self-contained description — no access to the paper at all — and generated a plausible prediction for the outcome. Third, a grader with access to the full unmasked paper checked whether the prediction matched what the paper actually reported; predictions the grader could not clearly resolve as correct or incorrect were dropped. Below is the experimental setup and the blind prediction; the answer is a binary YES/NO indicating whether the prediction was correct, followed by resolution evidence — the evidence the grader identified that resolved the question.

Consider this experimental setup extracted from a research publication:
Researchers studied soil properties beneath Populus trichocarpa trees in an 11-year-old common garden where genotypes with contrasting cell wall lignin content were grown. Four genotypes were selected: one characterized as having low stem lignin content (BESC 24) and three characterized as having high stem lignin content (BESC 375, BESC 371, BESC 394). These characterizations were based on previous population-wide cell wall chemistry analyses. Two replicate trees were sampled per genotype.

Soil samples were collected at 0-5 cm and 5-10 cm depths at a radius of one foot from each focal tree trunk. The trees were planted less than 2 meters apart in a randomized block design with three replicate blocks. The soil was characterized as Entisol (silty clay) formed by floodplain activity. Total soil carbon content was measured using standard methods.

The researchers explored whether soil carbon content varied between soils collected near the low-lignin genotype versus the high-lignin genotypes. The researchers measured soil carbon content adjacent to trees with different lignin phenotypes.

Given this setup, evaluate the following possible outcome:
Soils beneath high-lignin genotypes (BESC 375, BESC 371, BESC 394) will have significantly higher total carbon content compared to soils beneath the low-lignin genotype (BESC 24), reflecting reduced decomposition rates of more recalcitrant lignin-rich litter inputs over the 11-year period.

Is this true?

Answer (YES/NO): NO